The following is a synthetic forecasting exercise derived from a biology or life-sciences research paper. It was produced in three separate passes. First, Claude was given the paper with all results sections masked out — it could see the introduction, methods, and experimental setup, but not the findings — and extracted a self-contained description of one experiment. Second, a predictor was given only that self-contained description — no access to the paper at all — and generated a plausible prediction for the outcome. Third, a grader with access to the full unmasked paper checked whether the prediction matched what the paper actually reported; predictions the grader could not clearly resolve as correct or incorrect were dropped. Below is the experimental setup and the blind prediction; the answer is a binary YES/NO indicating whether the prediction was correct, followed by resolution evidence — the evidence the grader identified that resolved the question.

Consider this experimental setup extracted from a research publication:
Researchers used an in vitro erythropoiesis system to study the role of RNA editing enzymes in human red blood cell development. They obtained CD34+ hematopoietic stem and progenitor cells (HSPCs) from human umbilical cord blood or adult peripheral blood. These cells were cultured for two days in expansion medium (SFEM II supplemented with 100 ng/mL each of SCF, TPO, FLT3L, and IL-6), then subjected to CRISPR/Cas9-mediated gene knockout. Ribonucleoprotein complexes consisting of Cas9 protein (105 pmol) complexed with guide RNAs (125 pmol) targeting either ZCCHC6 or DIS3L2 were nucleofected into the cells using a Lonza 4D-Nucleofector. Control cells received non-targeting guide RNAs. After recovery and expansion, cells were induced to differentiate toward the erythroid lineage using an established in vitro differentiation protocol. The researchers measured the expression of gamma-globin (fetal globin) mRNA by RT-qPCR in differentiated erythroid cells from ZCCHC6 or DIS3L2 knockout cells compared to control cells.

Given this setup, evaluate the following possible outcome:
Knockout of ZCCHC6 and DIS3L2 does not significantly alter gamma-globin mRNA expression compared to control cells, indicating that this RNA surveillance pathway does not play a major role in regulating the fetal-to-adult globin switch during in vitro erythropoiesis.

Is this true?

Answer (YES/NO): NO